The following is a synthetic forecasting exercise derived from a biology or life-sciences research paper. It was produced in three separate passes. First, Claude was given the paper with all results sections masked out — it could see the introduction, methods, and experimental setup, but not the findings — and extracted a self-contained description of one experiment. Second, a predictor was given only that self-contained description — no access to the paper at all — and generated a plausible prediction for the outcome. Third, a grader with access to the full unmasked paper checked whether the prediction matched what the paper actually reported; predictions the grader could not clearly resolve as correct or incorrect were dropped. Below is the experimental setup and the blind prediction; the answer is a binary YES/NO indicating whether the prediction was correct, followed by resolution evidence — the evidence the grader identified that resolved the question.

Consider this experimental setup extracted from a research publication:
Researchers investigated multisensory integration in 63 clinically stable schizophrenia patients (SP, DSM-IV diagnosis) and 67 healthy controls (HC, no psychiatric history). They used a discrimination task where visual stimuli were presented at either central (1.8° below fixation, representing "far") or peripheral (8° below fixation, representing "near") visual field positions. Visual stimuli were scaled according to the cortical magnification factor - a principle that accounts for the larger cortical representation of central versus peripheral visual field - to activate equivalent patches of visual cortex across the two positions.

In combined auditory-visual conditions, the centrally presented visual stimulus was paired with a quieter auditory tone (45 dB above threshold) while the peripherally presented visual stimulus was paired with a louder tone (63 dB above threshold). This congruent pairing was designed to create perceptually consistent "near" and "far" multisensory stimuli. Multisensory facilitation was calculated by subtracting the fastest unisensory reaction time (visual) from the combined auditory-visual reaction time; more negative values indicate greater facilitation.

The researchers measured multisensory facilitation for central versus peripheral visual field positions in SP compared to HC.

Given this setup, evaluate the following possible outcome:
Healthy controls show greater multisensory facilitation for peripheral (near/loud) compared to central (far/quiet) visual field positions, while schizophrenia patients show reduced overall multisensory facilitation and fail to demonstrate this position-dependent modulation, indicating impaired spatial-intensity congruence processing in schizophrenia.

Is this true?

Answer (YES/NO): NO